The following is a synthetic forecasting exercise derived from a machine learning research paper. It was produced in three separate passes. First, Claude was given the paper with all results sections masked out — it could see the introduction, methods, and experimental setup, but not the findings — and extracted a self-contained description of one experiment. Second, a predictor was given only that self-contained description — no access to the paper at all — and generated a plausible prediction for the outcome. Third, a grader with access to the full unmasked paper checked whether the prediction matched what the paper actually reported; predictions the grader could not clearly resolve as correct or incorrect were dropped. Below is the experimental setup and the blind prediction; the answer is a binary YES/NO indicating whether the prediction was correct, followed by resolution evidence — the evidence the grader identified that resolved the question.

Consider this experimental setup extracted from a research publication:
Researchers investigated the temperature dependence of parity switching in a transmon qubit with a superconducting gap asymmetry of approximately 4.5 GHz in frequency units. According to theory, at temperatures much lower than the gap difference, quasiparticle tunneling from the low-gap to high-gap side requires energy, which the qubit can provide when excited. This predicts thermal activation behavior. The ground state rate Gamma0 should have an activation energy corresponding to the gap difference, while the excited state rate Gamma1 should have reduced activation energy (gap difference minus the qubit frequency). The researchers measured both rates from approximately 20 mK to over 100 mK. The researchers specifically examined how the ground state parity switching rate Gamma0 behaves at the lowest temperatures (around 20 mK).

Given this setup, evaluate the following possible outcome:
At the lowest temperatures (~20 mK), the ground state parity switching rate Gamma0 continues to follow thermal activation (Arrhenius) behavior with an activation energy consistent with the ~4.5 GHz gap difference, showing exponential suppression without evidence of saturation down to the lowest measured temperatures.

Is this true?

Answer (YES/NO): NO